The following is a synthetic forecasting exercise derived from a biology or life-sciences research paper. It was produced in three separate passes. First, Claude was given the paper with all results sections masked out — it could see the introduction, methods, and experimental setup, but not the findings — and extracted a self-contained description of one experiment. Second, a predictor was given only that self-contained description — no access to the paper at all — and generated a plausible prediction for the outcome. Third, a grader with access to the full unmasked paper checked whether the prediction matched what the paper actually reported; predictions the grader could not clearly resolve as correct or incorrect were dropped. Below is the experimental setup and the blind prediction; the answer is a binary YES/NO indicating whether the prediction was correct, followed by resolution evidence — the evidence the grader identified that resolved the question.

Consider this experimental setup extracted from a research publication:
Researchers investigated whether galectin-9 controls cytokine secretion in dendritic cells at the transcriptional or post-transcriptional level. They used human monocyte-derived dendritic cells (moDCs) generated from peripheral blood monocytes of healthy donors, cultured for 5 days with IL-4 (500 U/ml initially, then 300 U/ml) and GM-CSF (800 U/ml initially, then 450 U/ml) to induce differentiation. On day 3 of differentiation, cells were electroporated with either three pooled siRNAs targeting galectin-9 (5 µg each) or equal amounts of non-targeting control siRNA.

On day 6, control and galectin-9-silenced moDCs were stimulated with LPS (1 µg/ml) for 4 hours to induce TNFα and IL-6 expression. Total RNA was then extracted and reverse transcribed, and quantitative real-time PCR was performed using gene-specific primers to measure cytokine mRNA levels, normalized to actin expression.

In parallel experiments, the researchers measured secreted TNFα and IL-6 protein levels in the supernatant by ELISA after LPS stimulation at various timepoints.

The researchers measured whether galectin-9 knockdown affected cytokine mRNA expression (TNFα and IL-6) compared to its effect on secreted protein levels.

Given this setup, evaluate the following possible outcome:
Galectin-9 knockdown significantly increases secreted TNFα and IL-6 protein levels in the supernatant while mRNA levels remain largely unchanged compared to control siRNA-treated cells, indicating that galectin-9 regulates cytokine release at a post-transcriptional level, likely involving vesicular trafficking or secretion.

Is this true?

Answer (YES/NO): NO